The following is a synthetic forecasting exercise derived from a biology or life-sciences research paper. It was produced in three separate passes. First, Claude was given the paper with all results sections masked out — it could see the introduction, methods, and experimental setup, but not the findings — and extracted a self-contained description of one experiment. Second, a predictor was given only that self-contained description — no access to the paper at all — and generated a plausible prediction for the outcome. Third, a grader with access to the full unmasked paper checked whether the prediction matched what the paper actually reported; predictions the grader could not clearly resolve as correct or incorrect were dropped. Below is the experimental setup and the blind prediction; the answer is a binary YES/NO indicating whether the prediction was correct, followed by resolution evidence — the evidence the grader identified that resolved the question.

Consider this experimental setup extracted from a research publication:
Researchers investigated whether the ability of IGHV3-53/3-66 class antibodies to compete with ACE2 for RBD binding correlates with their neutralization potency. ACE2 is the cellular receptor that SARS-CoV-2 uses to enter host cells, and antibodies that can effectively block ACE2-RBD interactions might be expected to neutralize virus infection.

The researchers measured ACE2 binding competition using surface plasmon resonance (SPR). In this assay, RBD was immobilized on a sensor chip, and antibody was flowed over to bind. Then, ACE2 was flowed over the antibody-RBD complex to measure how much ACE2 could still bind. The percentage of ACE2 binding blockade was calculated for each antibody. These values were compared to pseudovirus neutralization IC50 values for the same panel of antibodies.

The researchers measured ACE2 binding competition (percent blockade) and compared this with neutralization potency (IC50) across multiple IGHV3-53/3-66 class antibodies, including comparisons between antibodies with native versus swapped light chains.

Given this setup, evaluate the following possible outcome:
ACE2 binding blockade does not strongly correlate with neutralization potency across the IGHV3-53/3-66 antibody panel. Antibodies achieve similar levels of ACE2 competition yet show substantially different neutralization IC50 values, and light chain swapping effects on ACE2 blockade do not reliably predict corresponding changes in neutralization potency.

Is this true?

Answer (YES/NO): NO